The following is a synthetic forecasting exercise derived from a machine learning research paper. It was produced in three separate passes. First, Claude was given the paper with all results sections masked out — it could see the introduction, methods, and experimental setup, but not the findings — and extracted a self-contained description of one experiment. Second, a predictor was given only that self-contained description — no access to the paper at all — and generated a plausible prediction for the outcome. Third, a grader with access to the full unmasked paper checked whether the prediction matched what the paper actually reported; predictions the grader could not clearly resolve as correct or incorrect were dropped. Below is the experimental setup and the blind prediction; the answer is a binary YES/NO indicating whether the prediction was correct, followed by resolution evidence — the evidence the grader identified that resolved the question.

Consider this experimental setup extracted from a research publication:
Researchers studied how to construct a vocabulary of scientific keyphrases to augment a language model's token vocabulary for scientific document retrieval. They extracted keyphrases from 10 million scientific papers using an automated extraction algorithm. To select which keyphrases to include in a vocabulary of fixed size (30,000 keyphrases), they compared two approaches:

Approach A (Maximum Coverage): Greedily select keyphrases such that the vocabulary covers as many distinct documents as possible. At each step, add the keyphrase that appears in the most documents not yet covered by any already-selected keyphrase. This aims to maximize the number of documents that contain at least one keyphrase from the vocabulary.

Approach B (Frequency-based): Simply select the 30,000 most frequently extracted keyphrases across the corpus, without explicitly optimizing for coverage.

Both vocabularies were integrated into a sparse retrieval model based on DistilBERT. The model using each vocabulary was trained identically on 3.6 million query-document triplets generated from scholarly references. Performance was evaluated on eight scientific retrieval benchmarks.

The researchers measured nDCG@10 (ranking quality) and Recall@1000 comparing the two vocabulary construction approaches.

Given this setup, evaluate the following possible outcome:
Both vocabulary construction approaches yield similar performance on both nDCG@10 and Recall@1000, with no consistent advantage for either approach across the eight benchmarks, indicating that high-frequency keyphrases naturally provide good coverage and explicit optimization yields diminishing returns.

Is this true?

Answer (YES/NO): NO